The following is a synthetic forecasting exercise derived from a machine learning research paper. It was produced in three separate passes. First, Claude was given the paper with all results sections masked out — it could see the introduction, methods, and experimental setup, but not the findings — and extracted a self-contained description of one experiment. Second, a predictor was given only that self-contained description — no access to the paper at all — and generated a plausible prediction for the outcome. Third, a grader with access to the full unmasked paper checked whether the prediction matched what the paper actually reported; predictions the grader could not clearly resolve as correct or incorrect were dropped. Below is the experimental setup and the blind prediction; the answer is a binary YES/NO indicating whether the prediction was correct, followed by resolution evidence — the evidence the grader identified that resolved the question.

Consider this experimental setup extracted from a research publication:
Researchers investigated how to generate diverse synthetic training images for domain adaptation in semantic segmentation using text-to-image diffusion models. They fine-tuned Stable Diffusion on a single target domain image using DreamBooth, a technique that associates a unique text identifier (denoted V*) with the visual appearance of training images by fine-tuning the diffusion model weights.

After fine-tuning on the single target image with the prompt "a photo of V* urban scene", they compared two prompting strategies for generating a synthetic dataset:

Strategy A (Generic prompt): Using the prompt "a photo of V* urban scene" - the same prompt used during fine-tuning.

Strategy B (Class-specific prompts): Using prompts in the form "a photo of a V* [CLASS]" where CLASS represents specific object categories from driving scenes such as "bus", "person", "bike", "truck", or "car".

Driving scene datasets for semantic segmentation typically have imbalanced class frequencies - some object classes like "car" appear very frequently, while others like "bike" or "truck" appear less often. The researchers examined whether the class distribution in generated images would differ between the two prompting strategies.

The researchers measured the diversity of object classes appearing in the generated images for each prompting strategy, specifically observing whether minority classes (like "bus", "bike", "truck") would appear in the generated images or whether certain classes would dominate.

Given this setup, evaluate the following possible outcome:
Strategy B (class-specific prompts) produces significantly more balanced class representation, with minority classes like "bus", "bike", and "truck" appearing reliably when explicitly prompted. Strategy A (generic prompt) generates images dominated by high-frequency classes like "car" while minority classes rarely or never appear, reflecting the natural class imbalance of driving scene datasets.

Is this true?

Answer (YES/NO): YES